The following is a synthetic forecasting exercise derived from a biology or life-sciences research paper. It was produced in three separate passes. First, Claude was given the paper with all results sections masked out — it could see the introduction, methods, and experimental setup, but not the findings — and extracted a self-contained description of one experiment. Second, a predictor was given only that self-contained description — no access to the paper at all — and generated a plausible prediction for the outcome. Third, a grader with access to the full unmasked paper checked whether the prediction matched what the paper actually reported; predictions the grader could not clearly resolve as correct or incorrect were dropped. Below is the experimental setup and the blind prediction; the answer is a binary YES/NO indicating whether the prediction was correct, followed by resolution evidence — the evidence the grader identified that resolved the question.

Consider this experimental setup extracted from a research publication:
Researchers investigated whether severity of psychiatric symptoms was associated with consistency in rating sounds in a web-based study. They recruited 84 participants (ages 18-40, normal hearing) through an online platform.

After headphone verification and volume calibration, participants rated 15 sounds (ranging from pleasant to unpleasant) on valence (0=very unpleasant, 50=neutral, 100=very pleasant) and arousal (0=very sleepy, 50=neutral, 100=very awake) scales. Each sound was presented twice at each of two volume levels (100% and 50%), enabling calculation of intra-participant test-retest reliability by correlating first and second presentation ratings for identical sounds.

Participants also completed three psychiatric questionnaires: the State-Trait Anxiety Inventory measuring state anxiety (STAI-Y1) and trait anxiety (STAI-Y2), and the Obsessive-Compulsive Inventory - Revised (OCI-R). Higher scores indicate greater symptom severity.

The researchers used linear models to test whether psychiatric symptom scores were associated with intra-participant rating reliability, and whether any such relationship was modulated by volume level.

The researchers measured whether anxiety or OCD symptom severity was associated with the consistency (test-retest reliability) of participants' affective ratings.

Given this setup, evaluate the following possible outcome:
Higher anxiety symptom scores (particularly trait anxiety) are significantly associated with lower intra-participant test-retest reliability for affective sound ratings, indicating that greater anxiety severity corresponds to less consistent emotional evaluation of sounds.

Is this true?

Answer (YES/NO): NO